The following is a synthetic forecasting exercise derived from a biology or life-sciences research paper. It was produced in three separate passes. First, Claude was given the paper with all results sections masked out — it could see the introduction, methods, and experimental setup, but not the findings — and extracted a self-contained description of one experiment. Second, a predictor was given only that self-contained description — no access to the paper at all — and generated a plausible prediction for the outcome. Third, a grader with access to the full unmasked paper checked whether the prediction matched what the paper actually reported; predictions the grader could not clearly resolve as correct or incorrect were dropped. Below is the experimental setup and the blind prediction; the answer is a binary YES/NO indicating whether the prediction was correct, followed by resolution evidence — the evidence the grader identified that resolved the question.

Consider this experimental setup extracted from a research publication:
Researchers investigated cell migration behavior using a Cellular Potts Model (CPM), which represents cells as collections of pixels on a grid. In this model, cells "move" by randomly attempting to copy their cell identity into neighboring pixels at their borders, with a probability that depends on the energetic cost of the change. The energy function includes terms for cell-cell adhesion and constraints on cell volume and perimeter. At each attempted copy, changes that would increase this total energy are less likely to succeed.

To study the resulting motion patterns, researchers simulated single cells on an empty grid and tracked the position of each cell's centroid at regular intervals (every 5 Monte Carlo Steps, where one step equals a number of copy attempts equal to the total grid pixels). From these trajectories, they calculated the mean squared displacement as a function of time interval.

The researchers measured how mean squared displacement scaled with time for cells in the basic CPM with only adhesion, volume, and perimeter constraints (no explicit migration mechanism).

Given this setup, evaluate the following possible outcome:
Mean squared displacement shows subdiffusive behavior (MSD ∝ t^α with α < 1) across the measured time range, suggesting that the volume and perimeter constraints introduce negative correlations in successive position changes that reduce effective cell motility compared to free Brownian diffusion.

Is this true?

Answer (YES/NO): NO